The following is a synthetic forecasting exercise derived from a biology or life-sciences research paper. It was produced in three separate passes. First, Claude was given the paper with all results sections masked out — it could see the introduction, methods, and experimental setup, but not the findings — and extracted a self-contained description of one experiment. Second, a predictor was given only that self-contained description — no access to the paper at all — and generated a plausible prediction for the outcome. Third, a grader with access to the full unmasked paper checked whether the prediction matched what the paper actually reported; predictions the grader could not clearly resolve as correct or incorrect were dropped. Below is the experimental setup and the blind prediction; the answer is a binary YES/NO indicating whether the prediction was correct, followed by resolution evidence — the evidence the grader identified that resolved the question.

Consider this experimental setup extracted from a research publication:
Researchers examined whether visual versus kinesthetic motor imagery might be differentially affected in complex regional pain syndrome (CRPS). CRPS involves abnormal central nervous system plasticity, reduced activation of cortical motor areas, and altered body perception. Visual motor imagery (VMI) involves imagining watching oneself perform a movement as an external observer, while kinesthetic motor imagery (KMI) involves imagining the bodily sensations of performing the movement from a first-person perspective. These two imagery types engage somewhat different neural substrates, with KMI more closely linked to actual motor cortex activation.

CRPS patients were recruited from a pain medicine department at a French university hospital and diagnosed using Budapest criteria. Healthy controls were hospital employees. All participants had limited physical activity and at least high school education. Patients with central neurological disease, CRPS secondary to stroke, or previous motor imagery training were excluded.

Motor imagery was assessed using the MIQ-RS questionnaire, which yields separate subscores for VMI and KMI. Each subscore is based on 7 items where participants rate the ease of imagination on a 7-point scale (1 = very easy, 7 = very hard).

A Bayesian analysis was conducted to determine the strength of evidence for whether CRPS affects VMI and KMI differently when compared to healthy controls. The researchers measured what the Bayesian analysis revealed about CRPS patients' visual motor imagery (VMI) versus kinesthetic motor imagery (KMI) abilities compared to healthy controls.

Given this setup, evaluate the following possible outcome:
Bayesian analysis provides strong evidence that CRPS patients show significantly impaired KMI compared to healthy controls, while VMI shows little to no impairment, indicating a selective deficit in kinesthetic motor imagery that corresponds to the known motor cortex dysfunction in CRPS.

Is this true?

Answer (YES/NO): NO